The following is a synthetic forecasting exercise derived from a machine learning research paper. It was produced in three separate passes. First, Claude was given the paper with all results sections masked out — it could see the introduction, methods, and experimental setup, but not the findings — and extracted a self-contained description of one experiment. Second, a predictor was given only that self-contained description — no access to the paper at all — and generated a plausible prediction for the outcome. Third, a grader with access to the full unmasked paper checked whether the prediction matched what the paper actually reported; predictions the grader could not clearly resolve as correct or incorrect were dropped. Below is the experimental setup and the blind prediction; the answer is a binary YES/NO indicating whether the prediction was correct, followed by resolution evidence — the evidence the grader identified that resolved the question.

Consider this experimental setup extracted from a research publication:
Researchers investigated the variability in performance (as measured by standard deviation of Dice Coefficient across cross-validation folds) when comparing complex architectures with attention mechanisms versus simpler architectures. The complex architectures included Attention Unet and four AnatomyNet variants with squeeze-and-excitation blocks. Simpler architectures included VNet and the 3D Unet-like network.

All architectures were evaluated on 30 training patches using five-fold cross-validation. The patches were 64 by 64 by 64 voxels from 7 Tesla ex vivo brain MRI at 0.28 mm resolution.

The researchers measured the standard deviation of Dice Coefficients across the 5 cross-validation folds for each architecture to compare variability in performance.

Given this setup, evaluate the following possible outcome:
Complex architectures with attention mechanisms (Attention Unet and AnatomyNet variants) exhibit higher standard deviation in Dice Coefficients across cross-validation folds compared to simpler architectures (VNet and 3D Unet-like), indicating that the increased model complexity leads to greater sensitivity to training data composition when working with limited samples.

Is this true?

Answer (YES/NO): NO